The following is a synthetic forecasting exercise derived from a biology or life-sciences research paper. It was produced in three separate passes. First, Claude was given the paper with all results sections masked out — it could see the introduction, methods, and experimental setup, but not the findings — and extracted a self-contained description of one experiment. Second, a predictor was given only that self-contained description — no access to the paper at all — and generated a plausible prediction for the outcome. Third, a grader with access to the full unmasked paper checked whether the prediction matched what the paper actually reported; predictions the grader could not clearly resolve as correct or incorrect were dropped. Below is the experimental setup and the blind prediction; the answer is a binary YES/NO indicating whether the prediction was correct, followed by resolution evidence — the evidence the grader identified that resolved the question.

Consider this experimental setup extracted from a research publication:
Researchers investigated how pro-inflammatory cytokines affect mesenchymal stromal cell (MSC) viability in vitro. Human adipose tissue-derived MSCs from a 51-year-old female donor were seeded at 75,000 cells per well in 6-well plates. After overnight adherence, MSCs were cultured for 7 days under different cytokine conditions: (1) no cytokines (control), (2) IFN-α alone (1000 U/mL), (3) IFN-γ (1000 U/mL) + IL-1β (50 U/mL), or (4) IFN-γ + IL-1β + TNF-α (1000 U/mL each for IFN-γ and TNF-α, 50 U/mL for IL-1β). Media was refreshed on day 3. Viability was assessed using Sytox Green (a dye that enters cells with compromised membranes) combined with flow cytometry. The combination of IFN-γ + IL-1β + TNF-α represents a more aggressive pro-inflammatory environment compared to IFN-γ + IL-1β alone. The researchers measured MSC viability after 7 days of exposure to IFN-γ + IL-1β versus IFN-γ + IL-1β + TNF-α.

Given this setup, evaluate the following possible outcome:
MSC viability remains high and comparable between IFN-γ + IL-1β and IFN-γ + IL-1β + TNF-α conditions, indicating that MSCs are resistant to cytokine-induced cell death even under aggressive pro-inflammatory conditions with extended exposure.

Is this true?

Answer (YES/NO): NO